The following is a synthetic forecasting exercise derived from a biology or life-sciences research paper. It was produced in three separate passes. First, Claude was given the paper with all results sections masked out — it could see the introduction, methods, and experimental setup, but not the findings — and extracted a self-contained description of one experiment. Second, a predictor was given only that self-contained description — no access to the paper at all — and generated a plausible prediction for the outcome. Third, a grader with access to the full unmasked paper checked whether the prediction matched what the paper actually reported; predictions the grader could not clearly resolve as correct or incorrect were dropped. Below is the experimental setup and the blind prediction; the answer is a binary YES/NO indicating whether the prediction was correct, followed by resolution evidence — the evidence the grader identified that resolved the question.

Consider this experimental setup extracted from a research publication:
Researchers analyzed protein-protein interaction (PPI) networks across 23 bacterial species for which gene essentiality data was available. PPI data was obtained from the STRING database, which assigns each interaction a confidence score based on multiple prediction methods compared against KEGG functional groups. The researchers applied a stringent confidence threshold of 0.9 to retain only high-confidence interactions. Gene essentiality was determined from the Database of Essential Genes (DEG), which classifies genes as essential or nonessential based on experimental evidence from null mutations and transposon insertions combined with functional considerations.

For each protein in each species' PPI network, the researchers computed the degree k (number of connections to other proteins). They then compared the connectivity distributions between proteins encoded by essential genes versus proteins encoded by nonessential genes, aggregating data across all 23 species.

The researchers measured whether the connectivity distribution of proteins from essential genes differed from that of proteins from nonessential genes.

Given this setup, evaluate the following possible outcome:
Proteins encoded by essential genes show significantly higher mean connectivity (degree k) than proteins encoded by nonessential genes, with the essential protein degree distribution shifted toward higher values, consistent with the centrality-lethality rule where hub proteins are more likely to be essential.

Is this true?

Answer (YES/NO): YES